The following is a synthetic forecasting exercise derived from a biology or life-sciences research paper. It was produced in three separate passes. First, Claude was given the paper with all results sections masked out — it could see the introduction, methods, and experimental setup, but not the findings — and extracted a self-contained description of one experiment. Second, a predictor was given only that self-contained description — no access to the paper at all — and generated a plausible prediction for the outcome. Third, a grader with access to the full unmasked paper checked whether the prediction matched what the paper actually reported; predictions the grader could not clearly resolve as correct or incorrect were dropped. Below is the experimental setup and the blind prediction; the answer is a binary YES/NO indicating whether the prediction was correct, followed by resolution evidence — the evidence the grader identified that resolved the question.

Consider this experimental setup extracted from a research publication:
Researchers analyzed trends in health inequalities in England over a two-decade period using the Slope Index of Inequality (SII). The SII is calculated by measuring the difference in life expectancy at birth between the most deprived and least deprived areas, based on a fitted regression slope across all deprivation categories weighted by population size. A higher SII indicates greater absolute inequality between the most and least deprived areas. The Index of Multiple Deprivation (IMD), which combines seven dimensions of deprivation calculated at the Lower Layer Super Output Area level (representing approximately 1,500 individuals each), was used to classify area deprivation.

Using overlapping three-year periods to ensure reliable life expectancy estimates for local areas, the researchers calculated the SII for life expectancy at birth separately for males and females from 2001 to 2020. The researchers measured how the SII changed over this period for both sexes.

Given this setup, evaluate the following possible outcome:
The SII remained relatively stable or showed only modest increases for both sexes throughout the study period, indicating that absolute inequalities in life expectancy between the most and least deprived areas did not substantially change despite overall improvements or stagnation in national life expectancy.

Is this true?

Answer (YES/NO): NO